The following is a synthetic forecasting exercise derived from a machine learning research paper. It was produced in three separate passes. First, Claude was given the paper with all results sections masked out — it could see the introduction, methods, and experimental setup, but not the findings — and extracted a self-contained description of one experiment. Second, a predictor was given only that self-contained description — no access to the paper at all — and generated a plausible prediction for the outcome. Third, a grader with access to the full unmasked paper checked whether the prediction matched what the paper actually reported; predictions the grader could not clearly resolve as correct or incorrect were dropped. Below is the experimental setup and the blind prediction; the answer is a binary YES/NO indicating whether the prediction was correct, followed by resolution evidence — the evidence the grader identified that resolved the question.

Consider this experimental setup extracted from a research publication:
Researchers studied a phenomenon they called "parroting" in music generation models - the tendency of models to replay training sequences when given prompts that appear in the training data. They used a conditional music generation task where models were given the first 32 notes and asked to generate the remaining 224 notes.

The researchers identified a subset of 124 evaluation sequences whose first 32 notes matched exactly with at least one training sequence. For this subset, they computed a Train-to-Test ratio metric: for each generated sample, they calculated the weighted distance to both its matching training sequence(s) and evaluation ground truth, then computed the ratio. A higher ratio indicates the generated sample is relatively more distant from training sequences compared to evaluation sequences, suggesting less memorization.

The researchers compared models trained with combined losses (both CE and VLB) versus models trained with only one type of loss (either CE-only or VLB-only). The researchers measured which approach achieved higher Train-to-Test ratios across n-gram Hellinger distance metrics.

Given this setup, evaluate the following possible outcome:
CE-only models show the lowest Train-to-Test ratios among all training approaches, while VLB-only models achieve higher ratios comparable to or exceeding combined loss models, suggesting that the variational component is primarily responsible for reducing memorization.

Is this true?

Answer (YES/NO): NO